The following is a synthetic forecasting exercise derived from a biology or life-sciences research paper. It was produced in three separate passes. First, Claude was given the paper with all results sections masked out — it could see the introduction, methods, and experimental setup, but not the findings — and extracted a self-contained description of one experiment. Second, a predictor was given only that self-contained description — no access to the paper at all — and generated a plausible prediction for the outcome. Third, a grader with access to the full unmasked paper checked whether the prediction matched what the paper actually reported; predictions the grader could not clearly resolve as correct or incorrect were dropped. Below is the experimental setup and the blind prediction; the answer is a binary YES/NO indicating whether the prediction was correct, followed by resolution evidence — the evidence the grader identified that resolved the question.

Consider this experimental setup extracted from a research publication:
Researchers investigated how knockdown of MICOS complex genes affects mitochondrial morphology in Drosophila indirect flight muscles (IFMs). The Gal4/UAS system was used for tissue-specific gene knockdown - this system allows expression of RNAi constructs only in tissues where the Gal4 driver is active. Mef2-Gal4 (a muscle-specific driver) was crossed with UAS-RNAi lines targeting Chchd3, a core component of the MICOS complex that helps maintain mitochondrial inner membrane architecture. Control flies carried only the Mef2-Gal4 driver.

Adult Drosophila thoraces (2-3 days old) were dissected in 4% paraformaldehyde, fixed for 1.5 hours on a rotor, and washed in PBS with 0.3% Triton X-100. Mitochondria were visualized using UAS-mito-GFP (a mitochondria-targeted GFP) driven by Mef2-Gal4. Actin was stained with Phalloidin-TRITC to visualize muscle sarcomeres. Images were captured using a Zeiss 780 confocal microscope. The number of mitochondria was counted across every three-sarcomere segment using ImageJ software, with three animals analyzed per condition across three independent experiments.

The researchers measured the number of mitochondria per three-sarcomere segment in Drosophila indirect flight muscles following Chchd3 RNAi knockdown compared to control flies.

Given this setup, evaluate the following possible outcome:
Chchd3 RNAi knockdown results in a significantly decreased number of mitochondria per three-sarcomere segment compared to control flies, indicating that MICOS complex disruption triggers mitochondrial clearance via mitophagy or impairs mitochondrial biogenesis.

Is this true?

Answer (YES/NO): YES